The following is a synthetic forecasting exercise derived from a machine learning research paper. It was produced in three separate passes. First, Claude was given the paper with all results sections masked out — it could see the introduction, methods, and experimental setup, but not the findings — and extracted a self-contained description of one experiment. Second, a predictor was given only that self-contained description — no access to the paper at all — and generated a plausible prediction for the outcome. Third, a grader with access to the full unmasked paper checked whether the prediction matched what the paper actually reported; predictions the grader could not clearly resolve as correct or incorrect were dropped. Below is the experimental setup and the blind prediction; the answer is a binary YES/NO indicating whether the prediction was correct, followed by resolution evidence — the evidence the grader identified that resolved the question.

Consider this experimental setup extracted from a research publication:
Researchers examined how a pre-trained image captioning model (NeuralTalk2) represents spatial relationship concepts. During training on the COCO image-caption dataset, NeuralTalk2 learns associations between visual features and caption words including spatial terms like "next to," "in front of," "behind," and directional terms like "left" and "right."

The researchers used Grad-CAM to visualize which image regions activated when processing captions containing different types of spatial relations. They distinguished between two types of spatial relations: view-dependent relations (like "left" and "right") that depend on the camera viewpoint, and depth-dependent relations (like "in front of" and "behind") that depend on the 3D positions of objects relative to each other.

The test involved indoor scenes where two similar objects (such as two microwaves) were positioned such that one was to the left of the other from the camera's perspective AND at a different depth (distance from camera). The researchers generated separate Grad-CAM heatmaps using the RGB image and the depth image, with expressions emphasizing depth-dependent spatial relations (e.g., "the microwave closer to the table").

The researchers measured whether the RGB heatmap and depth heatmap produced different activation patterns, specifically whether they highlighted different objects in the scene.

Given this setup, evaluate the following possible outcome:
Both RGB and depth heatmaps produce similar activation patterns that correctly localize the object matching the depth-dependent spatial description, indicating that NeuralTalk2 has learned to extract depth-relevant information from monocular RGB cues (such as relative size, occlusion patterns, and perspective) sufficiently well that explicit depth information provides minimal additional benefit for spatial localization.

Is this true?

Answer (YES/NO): NO